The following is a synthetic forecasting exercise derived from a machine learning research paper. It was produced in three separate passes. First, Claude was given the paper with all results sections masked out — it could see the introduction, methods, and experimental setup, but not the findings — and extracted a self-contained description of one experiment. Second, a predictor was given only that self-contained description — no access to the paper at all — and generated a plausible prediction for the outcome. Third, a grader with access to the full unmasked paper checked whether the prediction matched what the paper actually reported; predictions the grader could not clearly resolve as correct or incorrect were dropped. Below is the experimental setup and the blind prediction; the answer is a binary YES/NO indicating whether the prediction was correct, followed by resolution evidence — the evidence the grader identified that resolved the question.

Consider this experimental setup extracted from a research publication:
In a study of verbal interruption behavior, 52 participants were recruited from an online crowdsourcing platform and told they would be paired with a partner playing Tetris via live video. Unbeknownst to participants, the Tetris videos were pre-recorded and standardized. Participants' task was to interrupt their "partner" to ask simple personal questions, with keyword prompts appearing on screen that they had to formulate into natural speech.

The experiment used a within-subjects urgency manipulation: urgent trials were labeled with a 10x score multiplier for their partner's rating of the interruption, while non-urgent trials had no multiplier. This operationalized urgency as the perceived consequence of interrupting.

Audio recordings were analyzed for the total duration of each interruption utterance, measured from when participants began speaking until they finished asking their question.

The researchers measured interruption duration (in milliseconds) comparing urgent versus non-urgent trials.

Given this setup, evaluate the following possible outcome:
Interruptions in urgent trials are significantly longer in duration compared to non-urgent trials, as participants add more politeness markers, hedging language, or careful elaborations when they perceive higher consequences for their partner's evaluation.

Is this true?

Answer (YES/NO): NO